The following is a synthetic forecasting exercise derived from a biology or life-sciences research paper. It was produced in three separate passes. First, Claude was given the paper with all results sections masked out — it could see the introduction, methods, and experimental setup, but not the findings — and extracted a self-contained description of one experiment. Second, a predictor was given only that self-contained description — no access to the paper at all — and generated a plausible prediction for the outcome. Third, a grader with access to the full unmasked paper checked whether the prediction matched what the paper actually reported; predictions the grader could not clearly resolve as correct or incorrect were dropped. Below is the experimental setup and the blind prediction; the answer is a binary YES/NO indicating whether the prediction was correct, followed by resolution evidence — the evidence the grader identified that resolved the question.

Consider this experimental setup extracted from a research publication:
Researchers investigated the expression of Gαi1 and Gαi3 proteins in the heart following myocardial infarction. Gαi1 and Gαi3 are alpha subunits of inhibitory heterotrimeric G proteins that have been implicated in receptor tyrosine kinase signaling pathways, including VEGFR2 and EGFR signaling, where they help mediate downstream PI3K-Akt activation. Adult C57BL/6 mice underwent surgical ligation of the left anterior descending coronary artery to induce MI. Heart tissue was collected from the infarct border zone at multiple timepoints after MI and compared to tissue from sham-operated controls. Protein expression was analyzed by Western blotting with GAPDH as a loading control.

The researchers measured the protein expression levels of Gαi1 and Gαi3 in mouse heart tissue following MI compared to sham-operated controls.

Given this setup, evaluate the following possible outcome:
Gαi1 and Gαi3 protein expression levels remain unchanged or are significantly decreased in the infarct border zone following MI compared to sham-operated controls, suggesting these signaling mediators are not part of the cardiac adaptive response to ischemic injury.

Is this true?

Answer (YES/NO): NO